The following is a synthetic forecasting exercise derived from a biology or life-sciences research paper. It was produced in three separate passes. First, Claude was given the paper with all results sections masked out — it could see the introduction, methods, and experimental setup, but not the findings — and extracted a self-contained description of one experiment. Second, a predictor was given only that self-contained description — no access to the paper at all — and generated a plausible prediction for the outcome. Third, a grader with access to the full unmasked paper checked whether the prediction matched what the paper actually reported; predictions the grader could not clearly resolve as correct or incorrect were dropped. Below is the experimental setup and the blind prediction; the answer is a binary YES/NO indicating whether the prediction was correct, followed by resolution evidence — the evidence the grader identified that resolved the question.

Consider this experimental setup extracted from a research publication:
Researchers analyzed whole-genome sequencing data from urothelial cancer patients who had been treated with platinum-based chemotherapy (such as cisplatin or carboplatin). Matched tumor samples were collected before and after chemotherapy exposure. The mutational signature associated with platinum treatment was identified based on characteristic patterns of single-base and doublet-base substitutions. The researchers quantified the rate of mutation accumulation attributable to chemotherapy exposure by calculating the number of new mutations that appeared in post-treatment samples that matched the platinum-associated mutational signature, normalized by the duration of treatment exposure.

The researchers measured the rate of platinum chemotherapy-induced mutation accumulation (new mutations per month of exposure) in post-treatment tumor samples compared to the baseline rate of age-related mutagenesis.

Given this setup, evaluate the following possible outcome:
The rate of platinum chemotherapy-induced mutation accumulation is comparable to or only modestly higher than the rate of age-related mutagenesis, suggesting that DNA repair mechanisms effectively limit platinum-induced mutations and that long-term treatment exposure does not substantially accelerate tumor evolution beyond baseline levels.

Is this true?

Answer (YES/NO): NO